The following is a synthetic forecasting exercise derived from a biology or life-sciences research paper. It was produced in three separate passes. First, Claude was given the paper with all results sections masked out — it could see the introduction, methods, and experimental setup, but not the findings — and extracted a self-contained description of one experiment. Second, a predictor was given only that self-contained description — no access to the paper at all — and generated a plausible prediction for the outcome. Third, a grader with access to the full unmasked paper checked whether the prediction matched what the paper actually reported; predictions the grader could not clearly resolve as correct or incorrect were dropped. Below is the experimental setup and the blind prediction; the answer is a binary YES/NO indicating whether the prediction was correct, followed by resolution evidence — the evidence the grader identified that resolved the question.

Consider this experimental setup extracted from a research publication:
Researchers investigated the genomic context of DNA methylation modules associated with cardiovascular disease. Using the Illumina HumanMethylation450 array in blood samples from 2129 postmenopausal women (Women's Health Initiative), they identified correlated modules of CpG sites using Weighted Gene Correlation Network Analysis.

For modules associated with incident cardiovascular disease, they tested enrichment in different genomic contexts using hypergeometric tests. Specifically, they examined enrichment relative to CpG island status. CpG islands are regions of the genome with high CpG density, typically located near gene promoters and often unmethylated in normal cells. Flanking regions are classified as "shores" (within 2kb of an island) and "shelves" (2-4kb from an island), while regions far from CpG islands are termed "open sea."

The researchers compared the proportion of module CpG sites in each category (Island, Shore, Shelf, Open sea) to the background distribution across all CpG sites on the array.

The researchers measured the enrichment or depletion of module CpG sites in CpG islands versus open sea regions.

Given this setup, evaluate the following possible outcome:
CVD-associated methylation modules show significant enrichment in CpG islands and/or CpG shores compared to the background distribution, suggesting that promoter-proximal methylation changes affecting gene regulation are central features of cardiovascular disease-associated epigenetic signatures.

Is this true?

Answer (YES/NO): NO